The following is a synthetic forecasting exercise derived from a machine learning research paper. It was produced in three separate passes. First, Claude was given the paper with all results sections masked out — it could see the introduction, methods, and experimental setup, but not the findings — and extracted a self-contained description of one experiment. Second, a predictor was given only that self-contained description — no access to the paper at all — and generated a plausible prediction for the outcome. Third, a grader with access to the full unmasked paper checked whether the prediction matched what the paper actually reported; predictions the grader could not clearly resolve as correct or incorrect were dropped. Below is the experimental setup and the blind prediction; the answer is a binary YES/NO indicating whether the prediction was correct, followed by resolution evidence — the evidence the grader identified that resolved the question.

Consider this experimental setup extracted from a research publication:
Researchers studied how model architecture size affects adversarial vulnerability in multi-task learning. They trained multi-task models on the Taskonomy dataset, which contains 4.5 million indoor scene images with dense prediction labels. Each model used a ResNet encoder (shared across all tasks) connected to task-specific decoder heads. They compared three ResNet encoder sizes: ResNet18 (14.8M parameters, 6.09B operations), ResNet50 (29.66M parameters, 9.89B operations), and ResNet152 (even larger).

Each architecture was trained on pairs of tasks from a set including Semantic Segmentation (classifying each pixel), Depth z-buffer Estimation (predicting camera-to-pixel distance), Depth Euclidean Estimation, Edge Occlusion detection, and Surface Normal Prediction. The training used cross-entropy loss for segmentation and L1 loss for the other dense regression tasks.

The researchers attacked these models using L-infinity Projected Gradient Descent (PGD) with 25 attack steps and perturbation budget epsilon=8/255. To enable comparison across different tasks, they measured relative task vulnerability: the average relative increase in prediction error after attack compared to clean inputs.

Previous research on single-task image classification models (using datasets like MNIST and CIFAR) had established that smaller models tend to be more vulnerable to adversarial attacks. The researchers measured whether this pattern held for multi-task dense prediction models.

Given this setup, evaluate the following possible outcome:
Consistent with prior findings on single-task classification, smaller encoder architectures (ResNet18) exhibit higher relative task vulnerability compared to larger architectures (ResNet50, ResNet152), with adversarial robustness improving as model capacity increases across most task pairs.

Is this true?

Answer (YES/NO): NO